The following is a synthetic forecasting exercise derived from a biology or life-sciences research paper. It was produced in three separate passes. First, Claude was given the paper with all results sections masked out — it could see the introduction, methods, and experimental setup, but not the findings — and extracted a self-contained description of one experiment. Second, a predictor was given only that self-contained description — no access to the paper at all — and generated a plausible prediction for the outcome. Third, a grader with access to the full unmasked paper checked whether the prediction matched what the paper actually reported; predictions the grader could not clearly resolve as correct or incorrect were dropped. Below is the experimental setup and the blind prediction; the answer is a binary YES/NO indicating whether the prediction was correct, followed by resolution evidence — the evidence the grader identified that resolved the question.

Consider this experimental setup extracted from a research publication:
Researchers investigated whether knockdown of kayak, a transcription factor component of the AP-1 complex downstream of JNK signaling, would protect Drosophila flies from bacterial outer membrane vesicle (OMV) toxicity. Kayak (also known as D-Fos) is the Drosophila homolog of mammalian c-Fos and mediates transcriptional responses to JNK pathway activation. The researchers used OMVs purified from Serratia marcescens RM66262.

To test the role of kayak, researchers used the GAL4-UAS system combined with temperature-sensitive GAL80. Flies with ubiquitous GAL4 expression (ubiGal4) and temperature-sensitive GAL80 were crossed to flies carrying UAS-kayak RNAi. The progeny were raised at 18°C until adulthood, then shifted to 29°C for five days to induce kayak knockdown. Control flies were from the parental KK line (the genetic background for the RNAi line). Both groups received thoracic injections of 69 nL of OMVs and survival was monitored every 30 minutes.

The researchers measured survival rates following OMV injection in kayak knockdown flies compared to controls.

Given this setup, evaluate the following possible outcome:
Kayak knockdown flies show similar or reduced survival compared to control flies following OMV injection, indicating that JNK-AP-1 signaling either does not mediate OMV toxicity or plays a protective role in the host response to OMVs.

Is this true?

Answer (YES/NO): NO